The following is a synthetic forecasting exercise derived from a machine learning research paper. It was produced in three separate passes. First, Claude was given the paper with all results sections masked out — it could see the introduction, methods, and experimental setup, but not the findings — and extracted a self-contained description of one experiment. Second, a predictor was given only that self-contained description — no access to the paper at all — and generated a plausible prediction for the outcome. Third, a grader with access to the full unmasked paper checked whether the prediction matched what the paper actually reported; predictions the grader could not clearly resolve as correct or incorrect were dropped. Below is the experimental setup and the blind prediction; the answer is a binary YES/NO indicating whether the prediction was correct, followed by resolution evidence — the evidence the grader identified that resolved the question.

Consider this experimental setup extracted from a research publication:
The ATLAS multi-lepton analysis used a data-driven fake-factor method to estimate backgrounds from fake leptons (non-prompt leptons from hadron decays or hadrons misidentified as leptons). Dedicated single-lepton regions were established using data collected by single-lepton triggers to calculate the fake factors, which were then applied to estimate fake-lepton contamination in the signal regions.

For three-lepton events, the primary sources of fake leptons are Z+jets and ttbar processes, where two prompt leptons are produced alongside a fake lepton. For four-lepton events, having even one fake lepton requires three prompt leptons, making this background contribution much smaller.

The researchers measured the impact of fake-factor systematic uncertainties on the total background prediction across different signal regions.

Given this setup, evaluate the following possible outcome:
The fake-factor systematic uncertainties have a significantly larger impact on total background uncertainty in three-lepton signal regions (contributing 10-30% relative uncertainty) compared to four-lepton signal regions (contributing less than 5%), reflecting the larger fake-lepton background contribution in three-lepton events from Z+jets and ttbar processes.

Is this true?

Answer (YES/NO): NO